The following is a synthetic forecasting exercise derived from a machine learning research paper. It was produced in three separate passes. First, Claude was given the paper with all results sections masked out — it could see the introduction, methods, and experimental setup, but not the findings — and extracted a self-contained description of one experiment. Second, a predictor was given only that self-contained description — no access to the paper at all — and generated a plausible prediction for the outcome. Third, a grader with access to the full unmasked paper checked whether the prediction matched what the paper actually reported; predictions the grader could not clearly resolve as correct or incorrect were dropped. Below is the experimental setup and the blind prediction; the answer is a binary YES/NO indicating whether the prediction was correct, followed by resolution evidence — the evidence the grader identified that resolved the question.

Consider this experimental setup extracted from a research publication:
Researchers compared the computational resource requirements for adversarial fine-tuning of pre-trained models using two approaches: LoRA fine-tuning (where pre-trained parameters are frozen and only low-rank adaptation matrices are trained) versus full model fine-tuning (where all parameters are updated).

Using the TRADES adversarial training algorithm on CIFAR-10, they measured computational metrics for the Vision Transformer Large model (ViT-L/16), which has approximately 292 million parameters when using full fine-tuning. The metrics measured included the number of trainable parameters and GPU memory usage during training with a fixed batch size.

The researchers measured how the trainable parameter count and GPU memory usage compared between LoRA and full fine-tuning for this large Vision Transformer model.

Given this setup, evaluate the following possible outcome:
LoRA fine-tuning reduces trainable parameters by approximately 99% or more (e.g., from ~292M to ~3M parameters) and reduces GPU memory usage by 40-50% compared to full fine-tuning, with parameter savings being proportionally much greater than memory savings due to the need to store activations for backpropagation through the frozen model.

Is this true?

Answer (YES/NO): YES